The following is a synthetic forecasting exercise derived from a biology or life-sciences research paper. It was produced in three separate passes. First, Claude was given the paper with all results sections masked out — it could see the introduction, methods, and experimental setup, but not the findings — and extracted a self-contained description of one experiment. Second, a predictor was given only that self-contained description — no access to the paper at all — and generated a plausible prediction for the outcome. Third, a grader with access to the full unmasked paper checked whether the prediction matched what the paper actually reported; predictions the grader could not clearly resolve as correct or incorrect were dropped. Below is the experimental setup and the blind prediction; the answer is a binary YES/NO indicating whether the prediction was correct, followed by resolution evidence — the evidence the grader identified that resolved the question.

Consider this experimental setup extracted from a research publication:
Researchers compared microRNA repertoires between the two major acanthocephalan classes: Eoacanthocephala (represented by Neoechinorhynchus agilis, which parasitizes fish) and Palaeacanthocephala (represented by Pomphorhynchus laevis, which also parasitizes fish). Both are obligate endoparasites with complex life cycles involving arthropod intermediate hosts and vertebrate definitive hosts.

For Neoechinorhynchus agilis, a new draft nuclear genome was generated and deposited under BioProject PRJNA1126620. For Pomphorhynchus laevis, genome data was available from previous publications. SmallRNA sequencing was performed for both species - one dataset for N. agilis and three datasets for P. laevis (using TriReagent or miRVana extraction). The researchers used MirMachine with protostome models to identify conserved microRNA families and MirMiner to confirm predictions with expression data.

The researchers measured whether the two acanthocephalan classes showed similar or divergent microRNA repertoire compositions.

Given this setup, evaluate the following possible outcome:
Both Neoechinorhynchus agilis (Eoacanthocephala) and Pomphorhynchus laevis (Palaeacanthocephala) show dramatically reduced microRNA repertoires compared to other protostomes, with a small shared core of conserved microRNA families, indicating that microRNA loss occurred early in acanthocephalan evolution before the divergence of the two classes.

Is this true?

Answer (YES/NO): YES